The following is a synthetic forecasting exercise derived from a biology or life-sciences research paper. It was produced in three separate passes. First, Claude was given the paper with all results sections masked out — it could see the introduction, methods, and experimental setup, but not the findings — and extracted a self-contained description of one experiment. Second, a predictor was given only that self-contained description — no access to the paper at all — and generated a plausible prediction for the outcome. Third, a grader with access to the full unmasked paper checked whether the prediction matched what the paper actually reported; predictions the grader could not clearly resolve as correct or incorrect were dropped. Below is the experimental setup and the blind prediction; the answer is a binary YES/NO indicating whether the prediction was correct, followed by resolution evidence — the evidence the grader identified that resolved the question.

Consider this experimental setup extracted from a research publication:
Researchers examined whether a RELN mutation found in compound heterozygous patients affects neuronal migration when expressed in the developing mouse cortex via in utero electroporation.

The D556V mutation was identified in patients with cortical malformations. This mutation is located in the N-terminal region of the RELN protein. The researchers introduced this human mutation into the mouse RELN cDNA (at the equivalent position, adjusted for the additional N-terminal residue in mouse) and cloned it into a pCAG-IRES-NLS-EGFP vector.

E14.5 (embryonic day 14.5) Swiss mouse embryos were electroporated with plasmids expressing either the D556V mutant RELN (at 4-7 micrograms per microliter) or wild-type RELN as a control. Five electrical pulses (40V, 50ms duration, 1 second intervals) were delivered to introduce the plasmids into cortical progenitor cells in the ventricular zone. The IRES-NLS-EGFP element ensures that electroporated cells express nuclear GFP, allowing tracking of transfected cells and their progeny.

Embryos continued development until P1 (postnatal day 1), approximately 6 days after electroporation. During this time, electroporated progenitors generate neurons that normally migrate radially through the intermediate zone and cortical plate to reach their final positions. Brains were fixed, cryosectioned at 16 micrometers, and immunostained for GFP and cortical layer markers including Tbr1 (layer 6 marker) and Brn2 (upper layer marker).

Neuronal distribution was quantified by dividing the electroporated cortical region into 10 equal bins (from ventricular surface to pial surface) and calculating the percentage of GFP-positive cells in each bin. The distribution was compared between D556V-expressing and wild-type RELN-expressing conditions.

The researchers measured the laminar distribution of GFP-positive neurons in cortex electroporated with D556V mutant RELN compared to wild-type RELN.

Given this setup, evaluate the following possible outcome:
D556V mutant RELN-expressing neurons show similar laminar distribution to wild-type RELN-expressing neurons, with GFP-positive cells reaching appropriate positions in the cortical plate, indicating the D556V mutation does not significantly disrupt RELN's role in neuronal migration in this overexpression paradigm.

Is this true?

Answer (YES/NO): YES